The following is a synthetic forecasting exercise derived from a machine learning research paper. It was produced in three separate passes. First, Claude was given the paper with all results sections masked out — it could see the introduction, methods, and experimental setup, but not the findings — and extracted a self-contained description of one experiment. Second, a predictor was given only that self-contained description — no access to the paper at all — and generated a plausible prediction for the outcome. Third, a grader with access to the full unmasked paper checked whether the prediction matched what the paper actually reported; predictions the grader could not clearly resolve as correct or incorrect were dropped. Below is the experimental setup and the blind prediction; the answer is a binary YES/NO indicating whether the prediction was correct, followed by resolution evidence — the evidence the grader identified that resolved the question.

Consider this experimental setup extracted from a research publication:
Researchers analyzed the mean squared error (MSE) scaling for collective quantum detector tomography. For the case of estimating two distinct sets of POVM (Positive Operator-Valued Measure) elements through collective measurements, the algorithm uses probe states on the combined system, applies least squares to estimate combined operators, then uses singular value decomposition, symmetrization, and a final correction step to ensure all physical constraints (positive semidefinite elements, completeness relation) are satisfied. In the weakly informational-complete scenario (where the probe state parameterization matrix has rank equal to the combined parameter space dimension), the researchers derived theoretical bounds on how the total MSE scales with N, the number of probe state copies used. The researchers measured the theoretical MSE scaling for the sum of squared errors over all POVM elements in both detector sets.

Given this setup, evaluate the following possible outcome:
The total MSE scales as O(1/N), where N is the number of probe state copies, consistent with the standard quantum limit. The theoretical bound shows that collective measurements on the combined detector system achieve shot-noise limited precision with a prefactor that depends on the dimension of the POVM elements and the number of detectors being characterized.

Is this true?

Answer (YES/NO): YES